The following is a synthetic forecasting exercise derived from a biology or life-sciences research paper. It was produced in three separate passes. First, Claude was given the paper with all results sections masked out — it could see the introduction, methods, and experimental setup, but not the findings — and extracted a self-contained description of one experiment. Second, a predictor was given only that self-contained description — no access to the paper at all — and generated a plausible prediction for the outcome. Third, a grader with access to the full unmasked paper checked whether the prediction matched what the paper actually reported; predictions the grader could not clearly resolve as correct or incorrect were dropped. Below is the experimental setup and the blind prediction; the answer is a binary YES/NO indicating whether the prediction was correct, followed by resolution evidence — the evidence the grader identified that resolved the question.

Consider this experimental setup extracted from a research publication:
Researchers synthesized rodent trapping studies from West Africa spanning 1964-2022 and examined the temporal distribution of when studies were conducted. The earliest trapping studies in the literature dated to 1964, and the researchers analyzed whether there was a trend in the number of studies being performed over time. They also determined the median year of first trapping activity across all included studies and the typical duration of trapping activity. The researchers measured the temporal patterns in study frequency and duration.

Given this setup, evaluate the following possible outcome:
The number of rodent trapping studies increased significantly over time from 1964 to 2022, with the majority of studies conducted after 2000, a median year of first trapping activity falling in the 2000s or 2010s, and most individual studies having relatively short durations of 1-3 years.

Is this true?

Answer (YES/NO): YES